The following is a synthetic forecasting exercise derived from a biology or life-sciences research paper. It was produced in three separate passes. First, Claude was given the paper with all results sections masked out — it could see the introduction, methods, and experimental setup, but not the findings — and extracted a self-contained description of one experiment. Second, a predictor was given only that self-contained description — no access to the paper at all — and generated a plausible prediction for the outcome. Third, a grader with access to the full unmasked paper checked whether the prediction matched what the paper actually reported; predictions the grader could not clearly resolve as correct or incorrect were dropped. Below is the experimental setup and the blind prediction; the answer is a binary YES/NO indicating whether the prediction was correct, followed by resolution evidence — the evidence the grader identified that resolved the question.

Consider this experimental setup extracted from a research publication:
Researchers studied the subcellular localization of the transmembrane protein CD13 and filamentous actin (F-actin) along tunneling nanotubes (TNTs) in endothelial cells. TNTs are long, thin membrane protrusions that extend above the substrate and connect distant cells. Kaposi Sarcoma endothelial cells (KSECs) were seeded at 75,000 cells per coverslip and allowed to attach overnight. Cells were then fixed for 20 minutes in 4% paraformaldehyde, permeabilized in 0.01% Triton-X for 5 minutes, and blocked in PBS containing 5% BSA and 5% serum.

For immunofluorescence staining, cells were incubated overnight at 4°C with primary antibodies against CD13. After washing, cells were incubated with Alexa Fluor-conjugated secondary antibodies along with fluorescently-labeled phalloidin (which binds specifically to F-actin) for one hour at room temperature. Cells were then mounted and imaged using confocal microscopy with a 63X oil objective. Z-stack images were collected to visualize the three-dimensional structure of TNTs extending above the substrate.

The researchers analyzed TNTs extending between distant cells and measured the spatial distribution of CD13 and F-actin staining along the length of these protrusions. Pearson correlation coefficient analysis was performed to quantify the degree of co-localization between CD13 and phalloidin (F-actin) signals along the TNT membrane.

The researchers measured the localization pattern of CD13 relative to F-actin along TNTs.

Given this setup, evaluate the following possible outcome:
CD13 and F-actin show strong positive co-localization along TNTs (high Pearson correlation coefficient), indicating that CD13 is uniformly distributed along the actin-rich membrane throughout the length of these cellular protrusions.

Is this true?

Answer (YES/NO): NO